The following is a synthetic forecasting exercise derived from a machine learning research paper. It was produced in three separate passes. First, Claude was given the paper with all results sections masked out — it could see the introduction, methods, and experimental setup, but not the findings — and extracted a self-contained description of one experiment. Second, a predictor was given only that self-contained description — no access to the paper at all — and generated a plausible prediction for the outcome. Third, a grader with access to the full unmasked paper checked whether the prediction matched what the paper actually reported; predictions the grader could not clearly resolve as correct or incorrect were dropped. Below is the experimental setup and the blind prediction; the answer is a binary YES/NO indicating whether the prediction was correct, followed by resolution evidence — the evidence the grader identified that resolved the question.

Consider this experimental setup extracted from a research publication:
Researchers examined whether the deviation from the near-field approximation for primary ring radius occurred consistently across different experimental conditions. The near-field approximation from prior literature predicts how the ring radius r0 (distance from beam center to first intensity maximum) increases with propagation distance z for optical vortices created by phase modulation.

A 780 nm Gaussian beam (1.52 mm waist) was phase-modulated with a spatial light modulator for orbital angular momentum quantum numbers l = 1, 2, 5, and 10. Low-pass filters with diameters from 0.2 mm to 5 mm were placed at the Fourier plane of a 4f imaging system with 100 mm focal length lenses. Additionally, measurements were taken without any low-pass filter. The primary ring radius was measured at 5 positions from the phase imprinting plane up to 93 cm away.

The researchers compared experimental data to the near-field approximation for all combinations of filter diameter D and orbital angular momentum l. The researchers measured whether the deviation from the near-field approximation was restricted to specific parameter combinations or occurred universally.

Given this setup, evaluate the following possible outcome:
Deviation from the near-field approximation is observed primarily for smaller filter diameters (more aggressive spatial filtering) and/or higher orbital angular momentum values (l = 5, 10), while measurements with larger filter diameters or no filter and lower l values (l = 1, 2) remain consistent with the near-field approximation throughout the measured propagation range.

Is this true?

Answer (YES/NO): NO